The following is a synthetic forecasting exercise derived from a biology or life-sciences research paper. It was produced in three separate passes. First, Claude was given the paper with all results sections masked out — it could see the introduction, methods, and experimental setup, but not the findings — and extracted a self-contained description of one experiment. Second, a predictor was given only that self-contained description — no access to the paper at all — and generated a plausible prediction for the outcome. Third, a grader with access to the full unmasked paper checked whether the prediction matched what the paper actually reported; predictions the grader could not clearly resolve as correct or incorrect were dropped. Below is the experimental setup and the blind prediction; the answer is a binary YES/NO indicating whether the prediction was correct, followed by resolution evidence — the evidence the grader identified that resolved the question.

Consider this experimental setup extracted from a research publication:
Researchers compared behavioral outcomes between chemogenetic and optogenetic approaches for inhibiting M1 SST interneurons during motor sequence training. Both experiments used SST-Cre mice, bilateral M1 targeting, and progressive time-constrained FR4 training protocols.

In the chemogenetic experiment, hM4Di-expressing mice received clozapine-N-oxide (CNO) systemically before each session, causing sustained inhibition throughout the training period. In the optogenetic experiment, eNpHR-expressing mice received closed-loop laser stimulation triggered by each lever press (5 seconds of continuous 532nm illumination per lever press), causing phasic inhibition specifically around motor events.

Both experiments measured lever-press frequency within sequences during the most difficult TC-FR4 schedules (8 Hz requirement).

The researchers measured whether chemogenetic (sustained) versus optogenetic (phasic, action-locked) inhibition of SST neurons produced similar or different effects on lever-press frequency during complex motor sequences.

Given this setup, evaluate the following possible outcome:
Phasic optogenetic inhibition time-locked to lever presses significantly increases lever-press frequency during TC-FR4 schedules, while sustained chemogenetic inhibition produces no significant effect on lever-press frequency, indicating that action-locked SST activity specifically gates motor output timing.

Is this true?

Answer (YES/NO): NO